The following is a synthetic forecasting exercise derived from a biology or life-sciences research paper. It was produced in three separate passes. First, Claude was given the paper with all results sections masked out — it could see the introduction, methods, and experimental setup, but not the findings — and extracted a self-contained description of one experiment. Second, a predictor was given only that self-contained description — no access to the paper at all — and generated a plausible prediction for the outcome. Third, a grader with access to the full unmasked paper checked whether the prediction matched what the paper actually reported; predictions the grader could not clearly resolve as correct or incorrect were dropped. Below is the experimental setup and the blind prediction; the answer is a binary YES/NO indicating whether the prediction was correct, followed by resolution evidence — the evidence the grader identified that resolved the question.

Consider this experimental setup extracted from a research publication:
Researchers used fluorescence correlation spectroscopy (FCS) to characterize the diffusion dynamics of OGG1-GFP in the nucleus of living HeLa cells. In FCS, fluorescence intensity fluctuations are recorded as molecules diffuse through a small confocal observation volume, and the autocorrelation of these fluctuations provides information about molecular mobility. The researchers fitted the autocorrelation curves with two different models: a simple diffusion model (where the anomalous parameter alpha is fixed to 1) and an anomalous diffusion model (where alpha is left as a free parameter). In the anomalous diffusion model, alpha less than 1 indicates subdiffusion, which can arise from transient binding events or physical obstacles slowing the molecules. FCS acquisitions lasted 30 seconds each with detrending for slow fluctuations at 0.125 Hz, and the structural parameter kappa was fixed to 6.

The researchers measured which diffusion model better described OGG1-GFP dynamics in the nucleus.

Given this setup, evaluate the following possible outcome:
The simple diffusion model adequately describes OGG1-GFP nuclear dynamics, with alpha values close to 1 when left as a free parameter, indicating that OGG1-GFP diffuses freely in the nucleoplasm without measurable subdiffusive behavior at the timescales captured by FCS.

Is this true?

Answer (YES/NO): NO